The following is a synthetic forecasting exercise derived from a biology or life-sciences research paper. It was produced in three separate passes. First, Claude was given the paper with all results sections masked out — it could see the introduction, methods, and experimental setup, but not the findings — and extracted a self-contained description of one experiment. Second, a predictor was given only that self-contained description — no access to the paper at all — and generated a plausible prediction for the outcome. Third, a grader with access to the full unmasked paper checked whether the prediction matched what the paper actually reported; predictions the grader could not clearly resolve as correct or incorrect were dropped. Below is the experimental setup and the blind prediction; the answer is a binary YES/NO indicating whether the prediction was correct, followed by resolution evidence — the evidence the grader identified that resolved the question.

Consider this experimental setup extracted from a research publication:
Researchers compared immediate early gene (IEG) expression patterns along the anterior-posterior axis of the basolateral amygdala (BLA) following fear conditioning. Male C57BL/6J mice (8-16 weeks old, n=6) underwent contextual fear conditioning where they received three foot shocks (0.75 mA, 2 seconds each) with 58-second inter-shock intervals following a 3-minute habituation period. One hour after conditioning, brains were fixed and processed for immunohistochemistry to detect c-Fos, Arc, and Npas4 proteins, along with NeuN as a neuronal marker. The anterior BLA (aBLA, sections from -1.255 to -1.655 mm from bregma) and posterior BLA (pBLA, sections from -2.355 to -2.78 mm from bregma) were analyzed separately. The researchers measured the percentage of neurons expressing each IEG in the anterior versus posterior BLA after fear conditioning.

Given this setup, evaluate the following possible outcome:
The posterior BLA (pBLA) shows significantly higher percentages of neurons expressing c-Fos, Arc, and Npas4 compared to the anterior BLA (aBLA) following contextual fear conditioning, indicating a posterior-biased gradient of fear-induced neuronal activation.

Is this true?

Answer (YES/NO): NO